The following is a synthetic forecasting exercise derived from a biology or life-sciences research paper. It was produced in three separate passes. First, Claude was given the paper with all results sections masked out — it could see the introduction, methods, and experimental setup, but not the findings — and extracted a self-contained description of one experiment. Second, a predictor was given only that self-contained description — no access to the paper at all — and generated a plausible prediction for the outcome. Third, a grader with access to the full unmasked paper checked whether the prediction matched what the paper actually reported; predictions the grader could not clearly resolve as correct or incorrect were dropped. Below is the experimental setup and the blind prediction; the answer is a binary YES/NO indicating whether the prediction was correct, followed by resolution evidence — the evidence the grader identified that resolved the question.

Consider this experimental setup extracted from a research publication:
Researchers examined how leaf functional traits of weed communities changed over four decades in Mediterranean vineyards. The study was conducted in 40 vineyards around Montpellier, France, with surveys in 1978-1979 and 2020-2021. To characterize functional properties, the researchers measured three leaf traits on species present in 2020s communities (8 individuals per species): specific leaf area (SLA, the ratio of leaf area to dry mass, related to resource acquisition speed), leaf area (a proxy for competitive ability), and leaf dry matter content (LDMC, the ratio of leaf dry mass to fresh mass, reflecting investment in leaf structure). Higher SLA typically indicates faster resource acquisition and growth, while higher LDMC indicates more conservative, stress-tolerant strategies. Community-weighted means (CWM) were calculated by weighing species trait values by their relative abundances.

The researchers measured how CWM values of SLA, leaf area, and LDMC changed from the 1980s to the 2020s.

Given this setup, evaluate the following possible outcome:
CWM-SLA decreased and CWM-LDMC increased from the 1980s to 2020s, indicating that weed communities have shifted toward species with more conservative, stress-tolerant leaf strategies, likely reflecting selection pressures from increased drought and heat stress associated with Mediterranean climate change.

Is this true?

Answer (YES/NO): NO